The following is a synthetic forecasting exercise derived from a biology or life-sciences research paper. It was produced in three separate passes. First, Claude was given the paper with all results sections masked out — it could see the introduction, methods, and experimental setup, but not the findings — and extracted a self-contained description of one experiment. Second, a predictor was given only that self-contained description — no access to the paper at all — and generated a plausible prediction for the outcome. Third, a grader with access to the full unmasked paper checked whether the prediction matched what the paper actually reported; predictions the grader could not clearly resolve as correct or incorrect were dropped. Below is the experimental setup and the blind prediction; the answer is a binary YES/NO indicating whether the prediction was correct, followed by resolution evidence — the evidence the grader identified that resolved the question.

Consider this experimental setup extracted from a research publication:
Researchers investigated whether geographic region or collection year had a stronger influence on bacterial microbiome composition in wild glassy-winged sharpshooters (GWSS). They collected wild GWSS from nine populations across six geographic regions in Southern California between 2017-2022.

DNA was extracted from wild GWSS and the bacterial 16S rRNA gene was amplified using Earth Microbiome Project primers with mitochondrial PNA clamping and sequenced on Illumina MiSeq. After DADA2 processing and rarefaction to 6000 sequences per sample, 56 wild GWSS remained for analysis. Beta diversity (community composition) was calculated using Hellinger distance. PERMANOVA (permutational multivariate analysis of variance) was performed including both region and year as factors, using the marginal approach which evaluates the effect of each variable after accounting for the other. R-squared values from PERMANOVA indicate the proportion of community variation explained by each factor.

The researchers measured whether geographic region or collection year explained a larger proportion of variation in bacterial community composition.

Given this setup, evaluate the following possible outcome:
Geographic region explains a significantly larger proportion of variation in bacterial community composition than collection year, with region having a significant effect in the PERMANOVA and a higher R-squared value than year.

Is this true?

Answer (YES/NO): NO